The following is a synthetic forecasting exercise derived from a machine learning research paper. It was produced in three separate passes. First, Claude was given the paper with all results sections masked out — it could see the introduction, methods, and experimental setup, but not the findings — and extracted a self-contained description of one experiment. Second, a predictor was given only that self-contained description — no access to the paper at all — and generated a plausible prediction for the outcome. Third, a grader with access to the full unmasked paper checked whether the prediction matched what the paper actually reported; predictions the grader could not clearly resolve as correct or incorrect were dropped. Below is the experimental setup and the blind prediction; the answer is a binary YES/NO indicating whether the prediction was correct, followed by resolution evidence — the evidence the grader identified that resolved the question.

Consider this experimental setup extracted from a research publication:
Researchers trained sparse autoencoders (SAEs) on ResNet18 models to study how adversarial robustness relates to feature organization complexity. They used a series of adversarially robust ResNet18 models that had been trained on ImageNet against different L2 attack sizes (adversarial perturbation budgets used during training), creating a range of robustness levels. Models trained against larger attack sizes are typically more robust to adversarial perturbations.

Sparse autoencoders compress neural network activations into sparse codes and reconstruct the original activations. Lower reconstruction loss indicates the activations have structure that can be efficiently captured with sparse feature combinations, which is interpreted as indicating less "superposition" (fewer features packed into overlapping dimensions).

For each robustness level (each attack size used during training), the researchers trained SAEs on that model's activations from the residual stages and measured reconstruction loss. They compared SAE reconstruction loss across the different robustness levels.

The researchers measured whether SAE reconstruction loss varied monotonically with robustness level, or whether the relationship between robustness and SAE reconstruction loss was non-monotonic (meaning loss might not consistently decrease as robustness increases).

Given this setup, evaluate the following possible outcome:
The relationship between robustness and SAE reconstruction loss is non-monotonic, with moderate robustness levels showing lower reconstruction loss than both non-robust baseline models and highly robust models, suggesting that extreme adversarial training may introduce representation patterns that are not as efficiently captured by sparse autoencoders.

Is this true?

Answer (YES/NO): NO